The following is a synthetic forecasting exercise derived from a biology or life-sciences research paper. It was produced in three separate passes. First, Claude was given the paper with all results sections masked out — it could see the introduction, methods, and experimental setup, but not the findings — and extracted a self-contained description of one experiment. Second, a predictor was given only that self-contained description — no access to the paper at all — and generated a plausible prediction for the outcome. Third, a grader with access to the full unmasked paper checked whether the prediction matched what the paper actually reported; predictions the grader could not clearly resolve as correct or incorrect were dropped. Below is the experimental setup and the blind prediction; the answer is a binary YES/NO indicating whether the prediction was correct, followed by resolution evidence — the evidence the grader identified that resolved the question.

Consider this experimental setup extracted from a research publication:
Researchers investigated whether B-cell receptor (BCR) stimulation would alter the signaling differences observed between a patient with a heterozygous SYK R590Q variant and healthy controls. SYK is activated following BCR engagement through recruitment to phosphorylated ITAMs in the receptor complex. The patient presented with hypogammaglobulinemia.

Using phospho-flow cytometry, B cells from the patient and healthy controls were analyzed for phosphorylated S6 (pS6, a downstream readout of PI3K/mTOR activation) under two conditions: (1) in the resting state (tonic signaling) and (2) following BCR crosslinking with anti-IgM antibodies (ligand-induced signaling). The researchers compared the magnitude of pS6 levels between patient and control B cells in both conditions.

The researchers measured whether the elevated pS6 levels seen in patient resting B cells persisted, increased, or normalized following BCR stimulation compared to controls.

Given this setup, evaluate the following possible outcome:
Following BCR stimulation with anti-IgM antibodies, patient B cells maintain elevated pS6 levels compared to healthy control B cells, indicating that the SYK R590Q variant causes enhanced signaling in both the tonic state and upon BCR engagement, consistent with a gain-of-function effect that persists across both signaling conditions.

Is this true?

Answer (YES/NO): YES